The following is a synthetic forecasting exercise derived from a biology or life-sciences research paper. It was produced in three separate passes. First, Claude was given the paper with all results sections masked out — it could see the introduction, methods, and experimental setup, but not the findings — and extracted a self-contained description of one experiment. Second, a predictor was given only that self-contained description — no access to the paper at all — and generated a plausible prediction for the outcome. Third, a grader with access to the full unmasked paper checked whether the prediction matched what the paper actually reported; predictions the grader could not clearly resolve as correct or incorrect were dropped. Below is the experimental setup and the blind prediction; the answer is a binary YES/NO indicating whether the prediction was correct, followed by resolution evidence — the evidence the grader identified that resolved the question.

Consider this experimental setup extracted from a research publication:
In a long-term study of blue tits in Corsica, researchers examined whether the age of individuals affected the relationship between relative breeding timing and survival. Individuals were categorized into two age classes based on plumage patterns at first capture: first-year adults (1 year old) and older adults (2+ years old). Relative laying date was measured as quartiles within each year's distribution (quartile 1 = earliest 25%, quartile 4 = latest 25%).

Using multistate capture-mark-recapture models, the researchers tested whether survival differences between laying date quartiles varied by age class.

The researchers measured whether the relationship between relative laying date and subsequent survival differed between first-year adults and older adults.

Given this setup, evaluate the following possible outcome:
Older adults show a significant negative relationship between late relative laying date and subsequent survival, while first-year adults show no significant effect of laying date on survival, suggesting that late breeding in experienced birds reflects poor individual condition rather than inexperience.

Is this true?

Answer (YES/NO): YES